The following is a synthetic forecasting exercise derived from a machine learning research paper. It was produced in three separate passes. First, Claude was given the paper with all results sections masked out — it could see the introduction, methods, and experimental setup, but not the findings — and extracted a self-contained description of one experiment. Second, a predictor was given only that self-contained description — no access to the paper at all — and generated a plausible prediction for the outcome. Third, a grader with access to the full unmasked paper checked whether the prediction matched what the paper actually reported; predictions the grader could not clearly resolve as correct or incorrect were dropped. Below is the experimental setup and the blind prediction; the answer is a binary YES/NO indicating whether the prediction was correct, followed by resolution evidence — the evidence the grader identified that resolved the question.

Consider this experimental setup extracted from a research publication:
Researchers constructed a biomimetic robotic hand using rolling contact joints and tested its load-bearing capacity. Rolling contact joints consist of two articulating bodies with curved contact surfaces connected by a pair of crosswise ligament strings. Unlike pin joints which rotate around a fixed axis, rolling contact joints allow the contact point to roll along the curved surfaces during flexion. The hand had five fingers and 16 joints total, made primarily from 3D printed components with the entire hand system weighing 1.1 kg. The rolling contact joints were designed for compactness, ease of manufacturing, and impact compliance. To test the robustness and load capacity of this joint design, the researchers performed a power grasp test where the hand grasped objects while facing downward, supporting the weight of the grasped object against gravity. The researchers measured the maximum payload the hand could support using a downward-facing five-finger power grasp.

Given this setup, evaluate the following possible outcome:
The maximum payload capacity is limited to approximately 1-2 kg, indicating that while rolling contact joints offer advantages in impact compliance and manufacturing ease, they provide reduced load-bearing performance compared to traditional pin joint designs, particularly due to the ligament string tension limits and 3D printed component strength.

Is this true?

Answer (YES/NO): NO